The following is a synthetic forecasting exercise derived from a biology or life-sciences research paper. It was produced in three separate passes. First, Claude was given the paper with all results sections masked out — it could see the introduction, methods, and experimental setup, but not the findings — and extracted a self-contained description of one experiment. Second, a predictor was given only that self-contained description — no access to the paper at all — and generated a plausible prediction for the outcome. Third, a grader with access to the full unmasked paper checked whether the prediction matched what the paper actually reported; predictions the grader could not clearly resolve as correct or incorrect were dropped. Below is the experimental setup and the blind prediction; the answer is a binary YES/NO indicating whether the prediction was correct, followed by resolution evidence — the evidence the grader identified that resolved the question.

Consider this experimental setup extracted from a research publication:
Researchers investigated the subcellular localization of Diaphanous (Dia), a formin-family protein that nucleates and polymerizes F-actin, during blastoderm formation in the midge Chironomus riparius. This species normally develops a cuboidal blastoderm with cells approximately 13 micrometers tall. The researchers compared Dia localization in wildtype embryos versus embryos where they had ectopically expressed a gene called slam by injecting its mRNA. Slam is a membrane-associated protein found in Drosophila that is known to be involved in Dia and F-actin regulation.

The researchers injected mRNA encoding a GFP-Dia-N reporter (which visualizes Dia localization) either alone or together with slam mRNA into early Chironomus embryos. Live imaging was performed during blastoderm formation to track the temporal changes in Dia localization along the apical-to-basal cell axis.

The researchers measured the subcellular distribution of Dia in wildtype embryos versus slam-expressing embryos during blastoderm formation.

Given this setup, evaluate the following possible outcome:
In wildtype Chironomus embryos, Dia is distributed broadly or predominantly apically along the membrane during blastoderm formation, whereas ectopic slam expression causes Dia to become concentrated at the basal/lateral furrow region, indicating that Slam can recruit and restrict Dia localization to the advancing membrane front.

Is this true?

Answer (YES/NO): NO